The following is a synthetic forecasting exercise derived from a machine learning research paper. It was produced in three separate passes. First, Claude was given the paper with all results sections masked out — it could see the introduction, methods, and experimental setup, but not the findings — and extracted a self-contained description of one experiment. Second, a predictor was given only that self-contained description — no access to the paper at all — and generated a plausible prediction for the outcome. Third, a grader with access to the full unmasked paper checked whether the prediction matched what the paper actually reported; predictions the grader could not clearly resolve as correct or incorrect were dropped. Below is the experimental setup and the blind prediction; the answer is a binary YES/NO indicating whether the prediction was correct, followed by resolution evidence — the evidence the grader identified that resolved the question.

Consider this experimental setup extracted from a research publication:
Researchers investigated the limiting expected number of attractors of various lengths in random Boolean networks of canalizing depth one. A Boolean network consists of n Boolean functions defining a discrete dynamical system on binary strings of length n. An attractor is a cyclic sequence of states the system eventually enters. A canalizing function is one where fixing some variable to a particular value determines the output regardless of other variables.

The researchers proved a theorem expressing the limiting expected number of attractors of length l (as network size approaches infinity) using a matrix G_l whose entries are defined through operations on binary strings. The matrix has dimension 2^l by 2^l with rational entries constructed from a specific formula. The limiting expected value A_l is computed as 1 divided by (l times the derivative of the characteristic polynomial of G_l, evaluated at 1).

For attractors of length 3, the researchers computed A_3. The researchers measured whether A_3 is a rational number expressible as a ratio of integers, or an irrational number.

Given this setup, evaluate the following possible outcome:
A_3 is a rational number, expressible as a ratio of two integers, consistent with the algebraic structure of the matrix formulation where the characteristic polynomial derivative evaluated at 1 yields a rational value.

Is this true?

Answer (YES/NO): YES